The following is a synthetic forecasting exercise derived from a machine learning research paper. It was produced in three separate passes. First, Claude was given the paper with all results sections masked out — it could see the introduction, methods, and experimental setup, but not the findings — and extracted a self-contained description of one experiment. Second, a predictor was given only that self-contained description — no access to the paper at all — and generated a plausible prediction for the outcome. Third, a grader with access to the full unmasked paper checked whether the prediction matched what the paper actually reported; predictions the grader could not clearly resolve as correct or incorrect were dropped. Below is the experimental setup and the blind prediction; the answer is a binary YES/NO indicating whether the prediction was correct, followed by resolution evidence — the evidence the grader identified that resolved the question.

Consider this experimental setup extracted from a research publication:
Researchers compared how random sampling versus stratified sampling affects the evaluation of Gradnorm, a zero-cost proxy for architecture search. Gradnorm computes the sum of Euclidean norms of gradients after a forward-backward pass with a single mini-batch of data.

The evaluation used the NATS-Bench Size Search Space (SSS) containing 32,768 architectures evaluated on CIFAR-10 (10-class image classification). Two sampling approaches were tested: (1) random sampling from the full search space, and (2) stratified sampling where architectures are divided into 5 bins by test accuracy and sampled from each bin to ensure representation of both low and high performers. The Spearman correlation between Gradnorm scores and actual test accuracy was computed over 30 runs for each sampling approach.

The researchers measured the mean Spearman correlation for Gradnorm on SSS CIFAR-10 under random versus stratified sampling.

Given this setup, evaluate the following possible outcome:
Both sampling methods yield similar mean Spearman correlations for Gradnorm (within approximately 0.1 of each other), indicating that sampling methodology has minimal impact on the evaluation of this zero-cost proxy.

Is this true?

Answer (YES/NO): NO